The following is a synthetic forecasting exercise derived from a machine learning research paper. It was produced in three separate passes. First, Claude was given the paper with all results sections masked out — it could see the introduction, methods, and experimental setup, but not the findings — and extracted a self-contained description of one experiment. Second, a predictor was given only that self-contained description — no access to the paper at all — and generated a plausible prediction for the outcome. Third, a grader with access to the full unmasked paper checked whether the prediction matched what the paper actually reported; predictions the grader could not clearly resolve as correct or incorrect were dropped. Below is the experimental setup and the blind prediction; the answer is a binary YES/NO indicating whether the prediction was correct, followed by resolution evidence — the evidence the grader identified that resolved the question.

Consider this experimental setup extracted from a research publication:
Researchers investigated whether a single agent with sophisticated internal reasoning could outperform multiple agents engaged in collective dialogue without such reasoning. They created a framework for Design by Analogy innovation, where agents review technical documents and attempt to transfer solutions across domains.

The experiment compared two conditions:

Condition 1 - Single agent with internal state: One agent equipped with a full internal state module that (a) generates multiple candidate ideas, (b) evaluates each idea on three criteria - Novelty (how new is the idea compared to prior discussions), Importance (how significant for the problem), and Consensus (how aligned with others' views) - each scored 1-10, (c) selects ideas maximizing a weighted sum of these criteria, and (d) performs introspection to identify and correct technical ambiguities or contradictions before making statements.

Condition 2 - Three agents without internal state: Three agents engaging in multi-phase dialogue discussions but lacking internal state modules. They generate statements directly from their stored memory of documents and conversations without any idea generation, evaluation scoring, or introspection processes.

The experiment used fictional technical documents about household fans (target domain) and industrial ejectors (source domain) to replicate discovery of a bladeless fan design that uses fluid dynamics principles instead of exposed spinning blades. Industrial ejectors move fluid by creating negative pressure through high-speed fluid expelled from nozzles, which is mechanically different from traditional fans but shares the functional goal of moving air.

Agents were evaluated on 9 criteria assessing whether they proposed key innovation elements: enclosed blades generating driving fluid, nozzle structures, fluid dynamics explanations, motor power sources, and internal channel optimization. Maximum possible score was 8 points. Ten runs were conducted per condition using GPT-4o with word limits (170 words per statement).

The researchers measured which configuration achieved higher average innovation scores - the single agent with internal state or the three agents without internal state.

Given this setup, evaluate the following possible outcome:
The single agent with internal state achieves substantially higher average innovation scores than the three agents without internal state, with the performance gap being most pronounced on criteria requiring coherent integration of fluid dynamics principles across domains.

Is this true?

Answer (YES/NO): NO